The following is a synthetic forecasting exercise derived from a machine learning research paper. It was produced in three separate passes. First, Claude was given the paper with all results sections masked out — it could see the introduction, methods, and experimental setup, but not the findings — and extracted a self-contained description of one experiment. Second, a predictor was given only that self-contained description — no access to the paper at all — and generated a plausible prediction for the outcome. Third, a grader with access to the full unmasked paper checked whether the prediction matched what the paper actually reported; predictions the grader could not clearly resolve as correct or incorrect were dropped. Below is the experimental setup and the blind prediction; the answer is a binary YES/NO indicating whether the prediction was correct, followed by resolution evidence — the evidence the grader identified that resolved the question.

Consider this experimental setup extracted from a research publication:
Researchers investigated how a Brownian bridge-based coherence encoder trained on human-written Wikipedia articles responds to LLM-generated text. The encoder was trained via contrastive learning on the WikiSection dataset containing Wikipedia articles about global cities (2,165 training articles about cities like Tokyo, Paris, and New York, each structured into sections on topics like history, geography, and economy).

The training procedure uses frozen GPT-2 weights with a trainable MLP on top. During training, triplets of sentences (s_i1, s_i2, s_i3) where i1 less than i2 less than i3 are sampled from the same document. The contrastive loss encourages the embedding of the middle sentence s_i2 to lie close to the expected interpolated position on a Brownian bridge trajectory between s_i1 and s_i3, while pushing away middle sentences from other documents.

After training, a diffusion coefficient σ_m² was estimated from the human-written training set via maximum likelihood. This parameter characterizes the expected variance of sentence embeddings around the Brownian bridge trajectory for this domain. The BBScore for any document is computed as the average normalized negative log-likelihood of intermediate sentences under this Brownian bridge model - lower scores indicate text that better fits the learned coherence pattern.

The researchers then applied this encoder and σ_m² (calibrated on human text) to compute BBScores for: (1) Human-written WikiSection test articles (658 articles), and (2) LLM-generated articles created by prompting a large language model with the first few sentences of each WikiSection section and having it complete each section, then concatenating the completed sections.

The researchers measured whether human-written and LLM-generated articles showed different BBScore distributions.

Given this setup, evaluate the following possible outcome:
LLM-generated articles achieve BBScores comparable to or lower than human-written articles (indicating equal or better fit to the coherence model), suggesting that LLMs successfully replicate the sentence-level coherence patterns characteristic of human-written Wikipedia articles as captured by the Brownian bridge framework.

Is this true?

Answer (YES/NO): NO